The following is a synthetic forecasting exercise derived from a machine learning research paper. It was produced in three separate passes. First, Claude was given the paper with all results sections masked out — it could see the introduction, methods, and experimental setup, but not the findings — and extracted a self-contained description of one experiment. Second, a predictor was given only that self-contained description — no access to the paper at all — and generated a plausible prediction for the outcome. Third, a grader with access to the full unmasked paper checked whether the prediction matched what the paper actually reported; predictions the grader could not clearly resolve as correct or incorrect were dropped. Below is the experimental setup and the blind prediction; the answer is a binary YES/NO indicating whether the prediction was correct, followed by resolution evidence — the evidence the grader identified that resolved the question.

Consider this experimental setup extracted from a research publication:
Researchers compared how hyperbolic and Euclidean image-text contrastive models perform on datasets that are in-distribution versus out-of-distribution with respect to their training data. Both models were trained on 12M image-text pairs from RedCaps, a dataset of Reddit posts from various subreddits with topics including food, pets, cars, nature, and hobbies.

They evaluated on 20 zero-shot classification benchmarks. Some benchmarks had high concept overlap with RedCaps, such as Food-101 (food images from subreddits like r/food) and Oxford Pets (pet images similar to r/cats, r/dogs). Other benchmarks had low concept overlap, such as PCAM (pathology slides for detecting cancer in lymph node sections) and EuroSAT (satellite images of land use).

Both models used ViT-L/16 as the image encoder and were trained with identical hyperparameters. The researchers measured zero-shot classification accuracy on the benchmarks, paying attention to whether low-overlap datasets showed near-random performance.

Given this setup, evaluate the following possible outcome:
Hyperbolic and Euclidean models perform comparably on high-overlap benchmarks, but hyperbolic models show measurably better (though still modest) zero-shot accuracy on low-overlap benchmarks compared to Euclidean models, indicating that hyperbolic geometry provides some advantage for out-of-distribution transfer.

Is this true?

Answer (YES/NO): NO